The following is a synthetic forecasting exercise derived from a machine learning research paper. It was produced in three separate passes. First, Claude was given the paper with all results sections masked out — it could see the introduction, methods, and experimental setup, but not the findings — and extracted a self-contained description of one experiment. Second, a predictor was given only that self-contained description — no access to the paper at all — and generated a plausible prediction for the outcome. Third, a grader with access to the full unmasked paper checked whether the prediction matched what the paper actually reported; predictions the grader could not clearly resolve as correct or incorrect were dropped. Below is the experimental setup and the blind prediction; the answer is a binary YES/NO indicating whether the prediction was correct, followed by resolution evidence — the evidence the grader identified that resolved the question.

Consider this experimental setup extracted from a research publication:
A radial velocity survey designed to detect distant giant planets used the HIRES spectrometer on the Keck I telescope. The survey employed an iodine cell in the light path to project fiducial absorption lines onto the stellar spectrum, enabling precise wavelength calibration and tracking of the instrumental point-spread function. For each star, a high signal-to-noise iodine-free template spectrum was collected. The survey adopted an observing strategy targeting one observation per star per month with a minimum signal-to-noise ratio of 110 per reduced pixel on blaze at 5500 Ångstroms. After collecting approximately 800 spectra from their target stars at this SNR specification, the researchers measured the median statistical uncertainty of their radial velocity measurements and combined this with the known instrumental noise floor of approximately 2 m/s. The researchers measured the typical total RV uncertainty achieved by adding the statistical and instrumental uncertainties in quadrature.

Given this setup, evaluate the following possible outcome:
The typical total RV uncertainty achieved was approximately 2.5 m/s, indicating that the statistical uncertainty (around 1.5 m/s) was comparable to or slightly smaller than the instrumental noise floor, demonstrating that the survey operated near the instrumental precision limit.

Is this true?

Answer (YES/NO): NO